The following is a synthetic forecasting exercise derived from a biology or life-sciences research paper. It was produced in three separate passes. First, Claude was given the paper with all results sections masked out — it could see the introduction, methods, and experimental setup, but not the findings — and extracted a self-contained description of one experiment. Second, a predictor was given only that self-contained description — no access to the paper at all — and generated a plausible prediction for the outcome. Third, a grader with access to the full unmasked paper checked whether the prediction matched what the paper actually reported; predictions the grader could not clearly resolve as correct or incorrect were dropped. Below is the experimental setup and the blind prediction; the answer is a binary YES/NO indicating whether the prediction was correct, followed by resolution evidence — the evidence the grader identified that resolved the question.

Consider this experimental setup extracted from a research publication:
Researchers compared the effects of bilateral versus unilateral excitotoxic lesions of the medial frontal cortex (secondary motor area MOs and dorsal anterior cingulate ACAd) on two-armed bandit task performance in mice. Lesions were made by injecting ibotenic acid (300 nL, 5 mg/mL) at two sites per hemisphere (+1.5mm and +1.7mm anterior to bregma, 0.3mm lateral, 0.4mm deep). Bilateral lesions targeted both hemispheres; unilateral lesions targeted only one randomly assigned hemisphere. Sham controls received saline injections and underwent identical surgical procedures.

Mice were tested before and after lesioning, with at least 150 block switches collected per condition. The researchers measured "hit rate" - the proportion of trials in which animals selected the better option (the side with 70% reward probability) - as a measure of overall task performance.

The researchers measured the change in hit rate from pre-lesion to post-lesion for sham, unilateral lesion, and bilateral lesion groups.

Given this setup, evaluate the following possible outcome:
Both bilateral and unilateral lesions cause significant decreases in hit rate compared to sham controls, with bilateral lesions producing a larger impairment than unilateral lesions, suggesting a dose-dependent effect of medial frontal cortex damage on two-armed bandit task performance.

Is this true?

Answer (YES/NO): NO